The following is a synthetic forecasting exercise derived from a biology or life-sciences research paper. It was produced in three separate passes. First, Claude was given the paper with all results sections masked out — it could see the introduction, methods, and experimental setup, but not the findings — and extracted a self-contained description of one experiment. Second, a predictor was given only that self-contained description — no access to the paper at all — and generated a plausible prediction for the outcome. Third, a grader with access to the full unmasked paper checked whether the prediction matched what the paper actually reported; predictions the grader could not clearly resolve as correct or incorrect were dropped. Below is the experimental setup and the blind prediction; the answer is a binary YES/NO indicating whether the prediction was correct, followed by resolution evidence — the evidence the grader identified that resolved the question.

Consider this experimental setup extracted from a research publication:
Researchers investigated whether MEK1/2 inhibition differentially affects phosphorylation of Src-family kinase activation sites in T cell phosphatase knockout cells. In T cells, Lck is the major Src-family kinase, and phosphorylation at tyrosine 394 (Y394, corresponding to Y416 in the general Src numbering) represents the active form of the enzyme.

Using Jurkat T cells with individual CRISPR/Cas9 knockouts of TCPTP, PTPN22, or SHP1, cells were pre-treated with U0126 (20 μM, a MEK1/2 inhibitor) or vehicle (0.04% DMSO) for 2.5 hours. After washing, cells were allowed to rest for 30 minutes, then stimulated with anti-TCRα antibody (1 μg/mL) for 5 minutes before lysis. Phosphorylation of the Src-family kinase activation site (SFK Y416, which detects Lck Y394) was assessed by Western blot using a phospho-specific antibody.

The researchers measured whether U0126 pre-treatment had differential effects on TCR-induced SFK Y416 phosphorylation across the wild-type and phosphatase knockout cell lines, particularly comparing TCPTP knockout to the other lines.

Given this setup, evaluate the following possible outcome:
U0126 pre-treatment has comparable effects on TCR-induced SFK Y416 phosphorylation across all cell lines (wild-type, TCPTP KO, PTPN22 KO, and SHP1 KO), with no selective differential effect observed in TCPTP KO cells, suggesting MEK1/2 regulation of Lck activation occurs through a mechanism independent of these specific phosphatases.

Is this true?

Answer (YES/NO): YES